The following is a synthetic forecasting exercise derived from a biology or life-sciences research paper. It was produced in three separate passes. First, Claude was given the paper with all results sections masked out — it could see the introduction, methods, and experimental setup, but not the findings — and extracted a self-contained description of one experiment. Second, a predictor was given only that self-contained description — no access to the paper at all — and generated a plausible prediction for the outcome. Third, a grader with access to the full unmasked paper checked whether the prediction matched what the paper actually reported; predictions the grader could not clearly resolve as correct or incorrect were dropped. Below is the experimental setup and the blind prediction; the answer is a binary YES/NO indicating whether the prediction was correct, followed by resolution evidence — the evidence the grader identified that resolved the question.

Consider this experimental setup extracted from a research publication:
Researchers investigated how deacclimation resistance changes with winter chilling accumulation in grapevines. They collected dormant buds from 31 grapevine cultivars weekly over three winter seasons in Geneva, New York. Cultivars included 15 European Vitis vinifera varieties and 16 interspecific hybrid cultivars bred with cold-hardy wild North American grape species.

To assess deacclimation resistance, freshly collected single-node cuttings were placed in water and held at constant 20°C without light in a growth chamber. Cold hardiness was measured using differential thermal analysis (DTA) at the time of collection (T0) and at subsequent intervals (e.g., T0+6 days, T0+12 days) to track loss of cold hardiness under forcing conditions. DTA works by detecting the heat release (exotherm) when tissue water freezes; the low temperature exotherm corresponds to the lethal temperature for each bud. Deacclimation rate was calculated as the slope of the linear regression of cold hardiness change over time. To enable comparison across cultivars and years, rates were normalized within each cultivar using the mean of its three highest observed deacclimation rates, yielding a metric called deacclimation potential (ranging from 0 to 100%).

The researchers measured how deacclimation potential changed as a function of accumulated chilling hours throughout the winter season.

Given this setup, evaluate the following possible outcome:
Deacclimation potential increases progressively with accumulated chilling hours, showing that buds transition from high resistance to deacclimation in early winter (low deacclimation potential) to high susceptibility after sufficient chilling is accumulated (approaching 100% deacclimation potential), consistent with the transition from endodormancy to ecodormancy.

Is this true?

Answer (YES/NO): YES